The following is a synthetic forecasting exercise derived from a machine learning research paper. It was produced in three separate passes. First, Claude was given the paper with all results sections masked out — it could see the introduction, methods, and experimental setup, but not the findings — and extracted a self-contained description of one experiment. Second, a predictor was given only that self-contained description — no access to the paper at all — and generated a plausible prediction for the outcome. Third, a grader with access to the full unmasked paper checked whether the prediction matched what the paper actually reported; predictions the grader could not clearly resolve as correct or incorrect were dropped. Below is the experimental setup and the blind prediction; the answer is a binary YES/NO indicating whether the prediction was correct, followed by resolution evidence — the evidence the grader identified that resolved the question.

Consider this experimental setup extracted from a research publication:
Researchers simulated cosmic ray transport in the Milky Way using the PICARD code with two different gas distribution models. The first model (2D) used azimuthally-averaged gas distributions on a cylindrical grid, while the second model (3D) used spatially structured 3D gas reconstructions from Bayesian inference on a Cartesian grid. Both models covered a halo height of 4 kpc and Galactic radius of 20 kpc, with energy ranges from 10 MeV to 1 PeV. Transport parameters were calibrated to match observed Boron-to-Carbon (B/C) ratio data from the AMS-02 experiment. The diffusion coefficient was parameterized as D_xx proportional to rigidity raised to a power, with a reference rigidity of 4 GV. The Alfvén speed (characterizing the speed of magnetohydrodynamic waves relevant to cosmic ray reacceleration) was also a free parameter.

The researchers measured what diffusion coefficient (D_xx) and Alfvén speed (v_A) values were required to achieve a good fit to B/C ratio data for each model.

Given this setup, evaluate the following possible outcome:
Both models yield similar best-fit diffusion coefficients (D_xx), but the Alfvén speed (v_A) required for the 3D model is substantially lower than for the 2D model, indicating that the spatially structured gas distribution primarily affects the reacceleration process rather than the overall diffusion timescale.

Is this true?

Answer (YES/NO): NO